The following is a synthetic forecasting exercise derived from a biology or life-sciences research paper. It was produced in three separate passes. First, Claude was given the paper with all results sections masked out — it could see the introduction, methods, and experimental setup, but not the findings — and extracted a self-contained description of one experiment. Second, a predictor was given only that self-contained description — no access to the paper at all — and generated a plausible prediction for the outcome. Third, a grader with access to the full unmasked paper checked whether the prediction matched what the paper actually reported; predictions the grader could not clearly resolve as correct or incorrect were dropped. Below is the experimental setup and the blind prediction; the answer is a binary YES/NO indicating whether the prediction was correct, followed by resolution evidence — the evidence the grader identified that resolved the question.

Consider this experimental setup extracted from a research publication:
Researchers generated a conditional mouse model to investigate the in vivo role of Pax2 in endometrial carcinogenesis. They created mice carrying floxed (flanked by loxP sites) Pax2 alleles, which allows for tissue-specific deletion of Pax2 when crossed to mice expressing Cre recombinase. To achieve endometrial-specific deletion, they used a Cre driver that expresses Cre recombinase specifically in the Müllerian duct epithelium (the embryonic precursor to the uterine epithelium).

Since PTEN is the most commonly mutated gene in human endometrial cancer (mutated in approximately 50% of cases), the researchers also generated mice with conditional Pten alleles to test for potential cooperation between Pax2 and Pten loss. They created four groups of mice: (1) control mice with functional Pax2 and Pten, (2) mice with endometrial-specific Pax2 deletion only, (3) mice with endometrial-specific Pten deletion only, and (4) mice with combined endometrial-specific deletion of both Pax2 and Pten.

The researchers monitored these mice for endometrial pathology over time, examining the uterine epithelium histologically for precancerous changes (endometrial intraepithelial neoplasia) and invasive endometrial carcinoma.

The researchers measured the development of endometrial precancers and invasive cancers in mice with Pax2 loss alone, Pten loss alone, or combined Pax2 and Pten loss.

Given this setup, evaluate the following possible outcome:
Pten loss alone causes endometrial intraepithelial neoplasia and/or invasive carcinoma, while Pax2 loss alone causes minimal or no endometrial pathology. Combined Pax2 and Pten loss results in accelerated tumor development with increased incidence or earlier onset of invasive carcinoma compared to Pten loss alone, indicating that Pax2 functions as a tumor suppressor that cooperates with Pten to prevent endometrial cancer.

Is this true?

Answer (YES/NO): YES